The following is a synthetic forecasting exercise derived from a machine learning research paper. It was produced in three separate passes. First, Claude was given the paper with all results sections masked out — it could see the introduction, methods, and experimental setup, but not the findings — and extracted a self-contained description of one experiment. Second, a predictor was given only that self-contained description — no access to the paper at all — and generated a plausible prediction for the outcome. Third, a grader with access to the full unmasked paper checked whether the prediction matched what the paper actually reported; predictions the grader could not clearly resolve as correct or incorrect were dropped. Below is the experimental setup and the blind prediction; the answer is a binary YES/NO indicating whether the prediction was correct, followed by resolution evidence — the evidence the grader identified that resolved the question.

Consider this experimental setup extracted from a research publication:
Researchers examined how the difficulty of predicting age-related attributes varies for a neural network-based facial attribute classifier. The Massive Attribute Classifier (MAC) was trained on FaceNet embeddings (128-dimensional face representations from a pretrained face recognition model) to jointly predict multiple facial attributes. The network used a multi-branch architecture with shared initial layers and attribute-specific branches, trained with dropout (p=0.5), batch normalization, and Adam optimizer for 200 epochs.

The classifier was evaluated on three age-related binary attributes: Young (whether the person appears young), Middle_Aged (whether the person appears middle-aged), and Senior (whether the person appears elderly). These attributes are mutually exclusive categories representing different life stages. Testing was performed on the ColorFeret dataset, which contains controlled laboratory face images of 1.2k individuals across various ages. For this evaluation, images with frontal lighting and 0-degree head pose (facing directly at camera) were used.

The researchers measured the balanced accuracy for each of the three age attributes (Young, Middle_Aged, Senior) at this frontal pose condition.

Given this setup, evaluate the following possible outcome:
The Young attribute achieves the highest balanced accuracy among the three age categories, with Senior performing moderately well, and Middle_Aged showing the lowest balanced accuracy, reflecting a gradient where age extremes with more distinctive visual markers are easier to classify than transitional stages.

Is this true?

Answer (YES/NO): NO